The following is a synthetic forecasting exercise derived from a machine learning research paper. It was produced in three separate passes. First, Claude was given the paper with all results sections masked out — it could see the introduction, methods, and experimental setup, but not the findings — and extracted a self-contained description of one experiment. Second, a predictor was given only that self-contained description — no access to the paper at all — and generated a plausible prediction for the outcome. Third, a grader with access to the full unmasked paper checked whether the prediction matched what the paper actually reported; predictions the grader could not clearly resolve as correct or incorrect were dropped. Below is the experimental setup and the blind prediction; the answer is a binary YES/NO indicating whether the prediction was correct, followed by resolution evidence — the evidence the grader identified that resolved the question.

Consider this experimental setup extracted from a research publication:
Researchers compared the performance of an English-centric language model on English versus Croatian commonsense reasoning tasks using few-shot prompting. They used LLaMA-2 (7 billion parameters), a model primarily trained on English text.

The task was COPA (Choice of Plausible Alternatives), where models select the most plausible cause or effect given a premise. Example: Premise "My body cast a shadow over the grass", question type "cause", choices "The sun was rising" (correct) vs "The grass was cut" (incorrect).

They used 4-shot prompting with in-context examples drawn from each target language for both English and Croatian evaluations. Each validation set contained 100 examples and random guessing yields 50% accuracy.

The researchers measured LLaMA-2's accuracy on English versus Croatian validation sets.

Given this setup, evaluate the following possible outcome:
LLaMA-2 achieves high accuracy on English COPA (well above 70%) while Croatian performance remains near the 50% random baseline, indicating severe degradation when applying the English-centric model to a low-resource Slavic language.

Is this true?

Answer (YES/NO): YES